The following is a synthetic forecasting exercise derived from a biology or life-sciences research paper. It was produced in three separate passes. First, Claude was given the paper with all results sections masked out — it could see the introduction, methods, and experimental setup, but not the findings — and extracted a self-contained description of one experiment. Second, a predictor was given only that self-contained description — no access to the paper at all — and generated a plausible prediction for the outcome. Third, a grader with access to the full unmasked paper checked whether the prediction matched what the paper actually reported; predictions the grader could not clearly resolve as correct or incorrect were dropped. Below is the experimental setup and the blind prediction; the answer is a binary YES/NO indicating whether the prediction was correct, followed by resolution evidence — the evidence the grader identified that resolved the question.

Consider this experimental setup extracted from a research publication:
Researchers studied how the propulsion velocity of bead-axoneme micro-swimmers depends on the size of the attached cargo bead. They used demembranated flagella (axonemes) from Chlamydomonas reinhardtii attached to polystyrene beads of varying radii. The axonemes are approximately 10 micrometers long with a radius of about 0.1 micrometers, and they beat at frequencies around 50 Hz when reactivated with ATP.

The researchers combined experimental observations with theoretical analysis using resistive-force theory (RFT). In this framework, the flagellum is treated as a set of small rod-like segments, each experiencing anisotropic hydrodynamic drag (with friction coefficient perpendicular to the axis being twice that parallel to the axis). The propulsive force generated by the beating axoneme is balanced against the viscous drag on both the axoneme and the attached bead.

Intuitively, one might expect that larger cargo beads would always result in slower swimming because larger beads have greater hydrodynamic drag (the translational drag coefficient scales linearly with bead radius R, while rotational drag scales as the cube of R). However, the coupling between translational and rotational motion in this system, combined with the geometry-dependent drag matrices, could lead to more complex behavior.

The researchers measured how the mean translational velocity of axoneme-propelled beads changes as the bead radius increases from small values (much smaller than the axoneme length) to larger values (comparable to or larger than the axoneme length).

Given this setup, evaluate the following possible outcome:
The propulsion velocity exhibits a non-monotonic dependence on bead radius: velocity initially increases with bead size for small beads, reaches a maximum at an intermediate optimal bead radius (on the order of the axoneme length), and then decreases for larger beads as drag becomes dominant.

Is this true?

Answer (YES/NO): NO